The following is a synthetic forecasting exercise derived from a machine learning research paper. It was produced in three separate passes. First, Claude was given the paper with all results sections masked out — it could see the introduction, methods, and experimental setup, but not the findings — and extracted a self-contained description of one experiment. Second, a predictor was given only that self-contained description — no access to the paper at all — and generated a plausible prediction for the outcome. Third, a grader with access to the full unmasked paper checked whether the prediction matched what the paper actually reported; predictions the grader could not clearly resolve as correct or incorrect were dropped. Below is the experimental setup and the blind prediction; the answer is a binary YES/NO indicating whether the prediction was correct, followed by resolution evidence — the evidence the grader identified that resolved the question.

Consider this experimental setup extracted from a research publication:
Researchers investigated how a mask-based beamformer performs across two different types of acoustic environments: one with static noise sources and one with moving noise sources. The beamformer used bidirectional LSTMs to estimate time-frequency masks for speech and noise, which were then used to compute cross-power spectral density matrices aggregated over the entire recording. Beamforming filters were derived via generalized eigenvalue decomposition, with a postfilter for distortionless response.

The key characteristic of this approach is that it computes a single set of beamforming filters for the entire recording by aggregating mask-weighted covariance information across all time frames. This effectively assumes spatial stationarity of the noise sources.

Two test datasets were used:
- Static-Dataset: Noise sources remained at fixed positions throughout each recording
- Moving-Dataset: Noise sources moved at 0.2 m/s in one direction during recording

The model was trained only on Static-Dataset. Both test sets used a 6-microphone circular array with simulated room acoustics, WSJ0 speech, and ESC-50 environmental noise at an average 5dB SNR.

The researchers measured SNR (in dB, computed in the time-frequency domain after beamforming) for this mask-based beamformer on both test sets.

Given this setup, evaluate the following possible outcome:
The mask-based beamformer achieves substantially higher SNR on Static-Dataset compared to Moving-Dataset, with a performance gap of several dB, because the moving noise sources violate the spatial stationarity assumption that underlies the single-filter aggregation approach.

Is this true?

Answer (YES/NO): NO